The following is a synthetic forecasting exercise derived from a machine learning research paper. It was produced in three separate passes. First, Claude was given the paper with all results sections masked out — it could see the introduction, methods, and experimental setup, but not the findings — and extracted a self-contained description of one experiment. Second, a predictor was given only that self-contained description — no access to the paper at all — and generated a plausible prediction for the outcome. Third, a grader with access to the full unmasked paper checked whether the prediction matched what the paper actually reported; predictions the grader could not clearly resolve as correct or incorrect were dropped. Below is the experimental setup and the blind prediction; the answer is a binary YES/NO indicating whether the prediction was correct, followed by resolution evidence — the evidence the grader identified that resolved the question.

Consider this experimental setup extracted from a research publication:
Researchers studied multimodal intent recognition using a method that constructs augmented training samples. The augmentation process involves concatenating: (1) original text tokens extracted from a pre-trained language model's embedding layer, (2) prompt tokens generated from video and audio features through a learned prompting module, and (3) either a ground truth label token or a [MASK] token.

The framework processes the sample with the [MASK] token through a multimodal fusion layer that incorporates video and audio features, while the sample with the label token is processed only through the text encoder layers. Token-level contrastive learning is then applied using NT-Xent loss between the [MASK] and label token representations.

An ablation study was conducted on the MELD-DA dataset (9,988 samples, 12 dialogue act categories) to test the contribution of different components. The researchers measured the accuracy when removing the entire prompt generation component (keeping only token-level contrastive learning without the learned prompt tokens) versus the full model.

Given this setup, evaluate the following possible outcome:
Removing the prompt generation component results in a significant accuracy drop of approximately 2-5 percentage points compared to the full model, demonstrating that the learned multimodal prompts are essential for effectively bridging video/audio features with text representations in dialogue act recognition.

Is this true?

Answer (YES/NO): NO